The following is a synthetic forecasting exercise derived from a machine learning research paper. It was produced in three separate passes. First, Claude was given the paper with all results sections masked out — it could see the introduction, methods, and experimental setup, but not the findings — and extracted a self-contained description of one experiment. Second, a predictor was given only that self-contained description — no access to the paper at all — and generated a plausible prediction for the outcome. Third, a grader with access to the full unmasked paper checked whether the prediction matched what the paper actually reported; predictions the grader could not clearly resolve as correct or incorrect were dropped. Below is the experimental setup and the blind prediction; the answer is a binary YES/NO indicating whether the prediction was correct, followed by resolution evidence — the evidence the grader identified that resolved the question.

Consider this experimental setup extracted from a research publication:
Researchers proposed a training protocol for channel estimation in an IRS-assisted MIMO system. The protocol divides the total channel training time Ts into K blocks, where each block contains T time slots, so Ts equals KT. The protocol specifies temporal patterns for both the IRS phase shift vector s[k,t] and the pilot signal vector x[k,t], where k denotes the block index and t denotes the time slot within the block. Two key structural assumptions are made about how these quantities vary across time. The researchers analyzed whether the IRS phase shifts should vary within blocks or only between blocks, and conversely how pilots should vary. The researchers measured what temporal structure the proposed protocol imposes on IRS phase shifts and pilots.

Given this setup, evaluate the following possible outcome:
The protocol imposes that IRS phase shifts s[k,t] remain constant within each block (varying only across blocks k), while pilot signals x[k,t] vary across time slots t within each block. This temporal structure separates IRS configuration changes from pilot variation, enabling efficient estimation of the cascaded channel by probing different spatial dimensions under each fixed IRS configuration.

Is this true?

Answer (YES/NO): YES